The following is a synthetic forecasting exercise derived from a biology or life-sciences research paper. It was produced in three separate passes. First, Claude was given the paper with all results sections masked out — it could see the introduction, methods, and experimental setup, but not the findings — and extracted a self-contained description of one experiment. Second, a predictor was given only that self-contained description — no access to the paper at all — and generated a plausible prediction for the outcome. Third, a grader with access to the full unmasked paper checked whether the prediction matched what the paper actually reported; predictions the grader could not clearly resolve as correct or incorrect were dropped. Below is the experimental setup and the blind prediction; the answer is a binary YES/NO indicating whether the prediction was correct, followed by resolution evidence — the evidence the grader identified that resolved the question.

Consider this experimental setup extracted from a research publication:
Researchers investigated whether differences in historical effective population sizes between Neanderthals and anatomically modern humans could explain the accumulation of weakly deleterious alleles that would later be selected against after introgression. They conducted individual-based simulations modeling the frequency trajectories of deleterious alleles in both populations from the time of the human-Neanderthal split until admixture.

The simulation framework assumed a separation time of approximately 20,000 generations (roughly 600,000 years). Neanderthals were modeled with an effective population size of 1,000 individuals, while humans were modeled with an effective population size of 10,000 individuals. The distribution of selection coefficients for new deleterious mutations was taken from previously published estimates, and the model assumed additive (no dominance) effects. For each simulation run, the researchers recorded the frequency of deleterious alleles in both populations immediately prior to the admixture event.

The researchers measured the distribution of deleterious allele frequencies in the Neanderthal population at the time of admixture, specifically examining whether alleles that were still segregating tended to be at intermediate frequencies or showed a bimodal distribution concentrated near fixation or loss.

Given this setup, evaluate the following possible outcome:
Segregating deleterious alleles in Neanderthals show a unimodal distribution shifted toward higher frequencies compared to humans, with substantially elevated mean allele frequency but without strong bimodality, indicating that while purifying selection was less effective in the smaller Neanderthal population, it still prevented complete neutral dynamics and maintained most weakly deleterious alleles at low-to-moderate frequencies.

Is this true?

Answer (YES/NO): NO